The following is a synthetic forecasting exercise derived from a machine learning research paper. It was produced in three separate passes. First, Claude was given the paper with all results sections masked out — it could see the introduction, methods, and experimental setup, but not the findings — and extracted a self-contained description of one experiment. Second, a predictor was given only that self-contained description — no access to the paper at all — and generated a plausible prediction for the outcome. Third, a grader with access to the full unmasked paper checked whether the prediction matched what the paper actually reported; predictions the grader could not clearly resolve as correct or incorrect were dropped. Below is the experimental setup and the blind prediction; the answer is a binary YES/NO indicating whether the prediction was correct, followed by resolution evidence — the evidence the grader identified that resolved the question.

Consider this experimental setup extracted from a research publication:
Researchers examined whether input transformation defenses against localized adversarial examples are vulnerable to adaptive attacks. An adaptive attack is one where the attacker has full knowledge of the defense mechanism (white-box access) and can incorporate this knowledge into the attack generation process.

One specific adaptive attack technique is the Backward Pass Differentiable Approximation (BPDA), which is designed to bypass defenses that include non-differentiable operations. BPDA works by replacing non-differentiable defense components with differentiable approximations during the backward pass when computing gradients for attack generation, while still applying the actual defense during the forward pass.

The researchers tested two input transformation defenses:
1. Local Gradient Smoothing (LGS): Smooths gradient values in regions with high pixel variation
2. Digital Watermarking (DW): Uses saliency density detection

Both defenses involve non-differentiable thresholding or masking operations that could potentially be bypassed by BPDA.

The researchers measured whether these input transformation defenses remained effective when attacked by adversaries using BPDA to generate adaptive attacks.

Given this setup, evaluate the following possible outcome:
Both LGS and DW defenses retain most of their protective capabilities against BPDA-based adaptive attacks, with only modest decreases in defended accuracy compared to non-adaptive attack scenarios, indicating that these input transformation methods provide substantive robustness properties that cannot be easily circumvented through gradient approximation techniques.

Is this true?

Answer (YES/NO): NO